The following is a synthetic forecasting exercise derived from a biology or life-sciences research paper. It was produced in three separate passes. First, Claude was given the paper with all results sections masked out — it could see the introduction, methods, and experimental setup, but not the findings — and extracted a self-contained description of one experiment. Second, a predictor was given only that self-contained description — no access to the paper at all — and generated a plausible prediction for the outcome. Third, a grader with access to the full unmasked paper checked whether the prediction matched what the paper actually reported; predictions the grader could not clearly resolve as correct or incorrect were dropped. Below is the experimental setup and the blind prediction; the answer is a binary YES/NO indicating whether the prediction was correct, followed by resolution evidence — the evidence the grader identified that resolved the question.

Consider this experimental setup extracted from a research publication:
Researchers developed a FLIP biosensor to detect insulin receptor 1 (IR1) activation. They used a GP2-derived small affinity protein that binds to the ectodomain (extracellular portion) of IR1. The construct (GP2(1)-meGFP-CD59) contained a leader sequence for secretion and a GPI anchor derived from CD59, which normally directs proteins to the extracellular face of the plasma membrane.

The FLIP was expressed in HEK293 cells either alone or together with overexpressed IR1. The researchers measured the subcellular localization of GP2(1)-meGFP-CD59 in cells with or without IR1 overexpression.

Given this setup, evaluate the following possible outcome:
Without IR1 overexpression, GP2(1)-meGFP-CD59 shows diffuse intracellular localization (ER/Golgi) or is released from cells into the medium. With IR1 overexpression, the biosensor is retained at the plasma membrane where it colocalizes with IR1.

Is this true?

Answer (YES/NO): YES